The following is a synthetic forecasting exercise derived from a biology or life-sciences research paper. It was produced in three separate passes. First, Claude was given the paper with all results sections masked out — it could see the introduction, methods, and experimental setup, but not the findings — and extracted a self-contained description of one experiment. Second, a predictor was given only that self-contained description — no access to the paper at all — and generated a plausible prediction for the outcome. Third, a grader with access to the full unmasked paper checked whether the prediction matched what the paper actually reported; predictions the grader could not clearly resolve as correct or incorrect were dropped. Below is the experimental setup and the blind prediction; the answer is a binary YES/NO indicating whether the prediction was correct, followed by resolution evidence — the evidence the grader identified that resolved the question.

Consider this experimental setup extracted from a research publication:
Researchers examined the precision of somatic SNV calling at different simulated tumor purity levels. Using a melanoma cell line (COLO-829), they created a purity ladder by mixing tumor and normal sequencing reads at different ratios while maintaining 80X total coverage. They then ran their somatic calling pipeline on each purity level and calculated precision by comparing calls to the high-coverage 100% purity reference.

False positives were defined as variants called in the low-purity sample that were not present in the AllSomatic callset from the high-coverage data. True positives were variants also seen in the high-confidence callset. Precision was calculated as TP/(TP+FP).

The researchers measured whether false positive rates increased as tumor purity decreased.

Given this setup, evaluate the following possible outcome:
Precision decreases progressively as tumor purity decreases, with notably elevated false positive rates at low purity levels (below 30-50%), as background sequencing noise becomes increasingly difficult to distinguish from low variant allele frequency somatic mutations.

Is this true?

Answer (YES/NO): NO